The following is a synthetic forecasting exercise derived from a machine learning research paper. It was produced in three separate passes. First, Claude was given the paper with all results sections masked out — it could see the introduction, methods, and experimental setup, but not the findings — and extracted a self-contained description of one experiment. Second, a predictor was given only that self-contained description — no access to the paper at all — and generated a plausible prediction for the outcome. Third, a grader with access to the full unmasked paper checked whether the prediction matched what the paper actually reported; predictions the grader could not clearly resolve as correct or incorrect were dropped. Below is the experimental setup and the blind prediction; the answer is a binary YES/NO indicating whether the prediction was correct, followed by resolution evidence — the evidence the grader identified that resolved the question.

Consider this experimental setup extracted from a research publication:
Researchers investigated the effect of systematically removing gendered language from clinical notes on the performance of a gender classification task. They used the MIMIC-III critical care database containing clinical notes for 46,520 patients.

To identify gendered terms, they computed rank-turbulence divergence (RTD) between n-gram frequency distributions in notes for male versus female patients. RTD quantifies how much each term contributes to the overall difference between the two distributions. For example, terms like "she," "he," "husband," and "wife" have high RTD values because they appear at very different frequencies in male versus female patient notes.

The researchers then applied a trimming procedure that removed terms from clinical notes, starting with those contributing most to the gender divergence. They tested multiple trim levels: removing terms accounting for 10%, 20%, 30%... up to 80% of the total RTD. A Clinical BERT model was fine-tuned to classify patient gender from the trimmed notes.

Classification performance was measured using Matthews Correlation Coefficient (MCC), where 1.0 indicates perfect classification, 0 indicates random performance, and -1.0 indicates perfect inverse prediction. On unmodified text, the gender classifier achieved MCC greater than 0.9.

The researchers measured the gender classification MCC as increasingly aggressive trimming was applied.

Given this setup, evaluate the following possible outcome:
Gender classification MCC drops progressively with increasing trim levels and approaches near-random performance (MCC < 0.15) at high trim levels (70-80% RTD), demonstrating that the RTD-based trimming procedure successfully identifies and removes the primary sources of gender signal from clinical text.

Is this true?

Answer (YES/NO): NO